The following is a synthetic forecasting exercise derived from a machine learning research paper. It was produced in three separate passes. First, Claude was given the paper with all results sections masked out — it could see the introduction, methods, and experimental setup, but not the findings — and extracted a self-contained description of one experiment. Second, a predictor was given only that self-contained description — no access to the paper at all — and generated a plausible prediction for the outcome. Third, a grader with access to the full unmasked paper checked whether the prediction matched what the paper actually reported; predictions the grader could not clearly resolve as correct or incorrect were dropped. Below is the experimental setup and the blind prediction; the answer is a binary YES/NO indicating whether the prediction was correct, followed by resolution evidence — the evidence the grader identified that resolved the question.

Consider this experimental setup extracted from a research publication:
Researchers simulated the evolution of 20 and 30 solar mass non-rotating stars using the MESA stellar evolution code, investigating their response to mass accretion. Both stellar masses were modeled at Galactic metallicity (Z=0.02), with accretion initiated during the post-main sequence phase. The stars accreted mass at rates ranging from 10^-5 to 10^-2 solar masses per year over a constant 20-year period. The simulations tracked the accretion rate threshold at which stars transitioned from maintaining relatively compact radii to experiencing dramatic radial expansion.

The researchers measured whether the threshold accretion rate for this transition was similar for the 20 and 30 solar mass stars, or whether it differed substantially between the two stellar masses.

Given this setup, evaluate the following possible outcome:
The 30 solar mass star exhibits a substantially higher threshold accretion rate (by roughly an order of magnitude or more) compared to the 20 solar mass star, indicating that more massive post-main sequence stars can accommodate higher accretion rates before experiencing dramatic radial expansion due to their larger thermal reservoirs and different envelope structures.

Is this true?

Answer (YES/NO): NO